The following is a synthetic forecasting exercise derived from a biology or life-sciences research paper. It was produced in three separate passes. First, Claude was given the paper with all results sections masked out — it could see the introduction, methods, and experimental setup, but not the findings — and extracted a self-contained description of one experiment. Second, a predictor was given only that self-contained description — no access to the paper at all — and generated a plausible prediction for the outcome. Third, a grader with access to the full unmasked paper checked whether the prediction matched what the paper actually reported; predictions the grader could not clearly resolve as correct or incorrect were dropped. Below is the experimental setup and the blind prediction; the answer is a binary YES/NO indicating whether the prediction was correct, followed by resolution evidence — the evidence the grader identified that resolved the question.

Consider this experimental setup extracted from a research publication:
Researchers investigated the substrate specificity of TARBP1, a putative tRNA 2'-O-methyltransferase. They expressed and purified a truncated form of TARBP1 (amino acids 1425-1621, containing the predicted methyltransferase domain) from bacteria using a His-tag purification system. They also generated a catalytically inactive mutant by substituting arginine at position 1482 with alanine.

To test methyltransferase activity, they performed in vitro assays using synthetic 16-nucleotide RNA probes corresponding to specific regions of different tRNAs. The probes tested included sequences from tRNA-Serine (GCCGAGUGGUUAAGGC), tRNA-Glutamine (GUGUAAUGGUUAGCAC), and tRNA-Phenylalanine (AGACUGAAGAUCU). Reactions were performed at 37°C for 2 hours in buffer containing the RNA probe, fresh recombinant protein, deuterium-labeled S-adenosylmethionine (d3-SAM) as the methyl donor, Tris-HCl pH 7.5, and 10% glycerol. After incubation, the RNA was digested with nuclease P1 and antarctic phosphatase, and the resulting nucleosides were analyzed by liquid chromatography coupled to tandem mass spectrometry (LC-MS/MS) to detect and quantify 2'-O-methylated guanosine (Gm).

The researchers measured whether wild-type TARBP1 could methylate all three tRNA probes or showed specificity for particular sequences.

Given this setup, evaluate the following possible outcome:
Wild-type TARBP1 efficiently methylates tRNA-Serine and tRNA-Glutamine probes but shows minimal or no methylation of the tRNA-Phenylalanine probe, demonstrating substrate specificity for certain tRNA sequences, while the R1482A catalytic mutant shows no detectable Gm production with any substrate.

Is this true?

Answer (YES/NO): YES